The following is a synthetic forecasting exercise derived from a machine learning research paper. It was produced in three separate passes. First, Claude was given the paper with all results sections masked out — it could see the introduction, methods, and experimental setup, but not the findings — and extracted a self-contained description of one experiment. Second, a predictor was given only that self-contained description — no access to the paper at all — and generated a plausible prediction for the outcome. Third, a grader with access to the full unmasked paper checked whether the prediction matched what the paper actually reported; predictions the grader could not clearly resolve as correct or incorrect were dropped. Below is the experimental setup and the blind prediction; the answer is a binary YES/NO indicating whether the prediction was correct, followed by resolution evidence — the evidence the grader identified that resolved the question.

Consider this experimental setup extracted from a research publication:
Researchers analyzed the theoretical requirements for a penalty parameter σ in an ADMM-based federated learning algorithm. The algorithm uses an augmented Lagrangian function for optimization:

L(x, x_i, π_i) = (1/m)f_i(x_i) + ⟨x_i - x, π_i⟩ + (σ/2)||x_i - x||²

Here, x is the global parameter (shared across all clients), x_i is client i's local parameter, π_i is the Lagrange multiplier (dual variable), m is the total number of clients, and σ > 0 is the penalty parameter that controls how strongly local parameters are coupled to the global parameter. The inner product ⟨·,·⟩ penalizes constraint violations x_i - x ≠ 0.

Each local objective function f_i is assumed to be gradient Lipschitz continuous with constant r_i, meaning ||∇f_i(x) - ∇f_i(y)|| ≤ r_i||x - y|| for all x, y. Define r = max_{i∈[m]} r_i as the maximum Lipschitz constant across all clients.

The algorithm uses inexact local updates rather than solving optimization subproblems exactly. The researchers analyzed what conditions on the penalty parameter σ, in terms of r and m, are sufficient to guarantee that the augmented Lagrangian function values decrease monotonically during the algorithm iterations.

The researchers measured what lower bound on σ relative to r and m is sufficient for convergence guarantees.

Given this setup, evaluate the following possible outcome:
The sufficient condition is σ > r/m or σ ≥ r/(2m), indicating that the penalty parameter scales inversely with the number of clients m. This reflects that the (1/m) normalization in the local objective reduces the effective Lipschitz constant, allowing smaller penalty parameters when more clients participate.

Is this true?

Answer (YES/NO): NO